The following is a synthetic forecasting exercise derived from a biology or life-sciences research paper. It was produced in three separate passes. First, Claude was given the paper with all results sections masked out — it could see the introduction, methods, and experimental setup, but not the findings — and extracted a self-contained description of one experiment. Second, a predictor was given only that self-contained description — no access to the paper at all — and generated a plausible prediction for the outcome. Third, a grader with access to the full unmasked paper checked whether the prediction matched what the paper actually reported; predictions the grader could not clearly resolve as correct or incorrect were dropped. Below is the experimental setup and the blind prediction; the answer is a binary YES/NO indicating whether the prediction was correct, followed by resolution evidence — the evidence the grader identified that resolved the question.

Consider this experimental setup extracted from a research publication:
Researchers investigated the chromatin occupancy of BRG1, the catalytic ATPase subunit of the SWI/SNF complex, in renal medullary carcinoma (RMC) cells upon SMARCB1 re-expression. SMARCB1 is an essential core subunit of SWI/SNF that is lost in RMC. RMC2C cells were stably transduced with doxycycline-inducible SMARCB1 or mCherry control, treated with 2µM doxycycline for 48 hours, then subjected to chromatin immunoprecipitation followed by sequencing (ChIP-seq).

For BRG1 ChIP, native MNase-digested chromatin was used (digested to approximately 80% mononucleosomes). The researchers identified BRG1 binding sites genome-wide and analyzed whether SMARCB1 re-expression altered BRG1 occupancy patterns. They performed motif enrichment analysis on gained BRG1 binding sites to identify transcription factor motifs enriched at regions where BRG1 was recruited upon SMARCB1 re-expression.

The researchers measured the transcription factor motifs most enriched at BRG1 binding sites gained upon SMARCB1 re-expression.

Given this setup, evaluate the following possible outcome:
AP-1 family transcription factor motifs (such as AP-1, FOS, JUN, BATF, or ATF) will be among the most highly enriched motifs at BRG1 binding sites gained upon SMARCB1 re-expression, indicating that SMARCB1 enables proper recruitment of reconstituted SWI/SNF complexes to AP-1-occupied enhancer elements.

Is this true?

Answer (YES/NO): NO